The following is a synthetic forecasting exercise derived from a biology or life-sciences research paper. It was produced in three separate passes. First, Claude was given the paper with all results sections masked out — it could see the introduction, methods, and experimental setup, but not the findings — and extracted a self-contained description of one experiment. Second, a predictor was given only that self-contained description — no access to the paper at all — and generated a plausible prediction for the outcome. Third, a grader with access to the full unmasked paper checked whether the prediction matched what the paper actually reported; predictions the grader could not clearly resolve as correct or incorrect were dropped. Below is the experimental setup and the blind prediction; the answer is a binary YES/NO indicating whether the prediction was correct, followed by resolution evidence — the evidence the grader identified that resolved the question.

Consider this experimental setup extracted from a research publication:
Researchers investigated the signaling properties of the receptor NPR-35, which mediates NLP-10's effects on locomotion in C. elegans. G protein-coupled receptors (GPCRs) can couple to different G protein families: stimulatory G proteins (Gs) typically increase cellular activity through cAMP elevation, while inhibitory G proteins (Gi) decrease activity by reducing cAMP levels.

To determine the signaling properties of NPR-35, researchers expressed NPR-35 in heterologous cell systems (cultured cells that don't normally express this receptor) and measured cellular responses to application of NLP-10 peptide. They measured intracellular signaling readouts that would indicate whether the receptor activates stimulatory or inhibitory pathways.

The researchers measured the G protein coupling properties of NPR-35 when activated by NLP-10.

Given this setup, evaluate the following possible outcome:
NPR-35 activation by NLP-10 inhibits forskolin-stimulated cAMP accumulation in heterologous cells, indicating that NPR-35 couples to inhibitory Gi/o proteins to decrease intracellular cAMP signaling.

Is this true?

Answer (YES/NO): NO